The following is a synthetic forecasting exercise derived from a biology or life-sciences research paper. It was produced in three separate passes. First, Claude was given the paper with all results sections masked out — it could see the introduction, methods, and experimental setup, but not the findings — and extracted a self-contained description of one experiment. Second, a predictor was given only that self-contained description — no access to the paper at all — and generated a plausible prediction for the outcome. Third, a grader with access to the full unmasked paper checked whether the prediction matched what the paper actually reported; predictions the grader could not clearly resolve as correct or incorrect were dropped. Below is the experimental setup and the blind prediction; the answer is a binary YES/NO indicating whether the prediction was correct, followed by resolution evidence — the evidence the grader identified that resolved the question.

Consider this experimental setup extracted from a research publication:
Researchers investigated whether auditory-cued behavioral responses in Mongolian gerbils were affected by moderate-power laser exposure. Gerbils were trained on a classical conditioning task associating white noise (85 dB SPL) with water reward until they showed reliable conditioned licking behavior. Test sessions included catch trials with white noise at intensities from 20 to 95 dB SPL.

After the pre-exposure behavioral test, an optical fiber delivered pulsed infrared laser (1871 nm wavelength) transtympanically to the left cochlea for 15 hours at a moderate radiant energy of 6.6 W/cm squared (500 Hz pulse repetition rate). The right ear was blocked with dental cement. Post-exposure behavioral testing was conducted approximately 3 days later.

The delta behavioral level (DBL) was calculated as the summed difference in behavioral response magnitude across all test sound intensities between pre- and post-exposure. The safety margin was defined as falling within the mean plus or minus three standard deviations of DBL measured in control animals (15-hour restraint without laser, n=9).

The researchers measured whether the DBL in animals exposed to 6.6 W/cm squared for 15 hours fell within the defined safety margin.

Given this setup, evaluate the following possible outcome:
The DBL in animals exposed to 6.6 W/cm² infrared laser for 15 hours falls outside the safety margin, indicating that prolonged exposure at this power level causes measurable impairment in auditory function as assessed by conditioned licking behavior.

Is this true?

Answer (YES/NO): NO